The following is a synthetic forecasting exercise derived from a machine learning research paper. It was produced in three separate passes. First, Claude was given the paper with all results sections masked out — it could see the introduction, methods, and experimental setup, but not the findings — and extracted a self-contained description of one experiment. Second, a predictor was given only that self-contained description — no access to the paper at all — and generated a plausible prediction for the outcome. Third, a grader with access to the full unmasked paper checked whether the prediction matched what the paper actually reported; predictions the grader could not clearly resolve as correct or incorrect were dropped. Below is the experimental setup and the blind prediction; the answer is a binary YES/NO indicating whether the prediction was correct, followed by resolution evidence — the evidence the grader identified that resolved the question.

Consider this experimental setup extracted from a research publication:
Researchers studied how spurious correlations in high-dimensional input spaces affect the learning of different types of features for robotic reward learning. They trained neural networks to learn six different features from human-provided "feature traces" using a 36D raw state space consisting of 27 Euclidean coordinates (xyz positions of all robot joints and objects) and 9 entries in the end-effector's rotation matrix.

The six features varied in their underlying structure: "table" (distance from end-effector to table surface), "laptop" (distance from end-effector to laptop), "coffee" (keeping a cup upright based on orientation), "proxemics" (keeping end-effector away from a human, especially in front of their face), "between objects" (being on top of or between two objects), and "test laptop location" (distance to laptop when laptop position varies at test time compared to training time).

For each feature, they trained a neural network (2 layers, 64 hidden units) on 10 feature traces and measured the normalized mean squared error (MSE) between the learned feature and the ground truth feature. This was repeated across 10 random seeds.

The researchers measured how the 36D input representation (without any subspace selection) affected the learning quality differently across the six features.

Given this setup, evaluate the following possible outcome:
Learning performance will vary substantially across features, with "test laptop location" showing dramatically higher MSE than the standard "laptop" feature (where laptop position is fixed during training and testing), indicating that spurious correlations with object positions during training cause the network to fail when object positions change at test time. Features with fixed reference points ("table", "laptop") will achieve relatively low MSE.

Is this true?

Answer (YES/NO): YES